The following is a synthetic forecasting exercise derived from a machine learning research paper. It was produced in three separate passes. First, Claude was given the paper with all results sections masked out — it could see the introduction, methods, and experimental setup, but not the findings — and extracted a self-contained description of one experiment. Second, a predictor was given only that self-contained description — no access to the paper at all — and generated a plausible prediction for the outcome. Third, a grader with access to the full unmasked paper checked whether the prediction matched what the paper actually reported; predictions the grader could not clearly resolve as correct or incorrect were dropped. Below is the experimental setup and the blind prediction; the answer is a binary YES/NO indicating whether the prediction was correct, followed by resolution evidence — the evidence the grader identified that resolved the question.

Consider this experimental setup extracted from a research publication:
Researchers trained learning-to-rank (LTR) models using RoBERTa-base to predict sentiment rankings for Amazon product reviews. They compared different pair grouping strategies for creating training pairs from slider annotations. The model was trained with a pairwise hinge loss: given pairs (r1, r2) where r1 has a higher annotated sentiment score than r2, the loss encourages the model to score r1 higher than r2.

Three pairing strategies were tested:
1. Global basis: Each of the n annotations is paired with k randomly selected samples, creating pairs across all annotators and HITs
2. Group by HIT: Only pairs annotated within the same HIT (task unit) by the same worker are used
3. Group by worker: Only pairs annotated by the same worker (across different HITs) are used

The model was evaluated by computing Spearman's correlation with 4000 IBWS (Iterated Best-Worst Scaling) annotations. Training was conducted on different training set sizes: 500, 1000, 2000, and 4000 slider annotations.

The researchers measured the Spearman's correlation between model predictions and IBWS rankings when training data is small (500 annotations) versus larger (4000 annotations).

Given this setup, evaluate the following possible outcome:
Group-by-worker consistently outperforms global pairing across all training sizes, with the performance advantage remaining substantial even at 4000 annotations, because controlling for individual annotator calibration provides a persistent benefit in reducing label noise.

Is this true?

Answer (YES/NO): NO